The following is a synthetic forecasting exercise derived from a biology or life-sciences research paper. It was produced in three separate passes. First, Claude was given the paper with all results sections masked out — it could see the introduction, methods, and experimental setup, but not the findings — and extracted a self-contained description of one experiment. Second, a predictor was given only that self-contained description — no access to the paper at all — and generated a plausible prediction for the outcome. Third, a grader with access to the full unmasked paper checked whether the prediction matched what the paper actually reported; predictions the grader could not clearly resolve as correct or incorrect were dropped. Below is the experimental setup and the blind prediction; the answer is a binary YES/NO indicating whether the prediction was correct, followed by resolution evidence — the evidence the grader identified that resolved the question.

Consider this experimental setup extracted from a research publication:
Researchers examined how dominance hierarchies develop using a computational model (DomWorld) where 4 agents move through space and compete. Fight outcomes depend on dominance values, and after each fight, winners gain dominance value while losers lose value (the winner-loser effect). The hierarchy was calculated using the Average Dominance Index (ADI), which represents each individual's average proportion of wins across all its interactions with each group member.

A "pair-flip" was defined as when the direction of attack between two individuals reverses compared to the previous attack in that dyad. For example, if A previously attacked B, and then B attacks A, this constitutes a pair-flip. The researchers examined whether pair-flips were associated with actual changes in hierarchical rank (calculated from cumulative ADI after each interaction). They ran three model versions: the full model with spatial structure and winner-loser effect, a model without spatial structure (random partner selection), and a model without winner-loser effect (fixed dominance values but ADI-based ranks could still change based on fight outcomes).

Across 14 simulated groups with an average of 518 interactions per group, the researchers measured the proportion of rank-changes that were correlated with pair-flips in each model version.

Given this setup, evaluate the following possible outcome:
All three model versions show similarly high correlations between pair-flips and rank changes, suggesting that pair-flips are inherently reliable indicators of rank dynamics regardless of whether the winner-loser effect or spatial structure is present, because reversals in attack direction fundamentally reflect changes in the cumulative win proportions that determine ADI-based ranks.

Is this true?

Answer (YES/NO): NO